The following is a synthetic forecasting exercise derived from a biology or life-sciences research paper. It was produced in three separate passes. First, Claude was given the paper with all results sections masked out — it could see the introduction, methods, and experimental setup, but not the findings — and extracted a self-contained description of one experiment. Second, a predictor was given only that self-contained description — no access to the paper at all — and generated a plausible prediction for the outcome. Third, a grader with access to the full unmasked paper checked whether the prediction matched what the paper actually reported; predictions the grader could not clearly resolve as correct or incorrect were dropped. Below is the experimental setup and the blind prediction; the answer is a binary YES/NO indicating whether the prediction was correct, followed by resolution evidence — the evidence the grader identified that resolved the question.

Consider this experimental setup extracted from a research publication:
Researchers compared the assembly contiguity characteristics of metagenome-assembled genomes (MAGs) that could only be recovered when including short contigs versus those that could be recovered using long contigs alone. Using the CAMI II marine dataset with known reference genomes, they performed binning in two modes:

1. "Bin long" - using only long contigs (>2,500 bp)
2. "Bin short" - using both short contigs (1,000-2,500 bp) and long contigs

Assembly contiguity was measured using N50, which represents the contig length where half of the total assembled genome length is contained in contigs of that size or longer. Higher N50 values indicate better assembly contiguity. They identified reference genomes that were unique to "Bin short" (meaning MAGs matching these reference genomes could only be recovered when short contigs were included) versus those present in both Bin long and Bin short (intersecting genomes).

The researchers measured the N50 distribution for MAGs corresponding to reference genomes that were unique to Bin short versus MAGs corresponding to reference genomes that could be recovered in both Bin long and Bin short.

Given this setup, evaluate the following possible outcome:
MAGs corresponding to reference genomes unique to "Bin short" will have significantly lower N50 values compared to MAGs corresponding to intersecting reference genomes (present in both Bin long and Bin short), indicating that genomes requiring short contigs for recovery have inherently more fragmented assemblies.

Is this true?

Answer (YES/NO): YES